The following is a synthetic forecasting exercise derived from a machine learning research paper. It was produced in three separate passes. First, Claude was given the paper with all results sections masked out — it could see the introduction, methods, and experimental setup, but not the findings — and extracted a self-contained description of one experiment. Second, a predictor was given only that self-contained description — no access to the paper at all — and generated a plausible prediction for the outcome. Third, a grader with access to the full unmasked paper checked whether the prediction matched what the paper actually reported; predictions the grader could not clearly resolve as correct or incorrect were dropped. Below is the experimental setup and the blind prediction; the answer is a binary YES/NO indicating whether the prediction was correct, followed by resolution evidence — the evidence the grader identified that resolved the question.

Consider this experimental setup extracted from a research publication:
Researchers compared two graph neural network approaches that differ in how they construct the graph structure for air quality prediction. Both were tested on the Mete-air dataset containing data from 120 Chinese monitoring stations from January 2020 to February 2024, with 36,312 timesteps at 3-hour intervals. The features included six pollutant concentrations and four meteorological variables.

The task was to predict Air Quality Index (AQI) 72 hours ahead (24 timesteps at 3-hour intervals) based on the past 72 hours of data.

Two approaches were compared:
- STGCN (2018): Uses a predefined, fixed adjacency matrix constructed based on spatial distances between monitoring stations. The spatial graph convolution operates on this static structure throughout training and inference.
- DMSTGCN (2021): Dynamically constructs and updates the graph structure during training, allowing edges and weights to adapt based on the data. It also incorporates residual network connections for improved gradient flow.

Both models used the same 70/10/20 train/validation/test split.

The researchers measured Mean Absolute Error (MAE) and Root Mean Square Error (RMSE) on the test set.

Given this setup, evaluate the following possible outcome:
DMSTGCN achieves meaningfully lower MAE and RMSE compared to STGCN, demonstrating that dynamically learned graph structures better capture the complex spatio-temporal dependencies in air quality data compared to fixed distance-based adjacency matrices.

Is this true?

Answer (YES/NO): NO